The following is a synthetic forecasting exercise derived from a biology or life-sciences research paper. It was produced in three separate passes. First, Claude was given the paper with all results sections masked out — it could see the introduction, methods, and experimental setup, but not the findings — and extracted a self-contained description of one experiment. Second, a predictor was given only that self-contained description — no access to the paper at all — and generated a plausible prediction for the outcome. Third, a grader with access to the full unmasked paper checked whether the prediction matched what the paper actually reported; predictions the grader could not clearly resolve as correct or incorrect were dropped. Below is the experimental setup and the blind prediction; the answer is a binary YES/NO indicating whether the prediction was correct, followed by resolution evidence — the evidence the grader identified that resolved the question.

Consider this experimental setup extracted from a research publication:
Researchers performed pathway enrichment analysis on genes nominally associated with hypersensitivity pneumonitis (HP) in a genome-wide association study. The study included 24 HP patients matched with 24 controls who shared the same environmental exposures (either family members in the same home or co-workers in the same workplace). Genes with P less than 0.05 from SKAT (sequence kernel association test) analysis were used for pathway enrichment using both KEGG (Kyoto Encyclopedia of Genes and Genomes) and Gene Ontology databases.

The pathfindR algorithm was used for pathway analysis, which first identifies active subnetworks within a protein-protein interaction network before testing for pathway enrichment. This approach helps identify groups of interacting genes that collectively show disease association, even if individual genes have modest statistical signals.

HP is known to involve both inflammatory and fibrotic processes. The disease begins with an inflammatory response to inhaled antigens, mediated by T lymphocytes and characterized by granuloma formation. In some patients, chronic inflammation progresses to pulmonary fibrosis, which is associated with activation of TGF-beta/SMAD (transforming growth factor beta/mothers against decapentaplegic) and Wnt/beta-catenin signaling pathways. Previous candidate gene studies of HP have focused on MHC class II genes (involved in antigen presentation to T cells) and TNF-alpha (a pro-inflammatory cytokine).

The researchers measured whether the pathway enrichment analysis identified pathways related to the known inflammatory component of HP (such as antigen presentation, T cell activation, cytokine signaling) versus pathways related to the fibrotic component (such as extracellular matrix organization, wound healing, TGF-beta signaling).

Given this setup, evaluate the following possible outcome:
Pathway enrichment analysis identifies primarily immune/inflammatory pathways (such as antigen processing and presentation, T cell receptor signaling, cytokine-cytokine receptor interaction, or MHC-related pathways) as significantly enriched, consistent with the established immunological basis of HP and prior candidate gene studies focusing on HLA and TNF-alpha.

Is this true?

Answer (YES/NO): NO